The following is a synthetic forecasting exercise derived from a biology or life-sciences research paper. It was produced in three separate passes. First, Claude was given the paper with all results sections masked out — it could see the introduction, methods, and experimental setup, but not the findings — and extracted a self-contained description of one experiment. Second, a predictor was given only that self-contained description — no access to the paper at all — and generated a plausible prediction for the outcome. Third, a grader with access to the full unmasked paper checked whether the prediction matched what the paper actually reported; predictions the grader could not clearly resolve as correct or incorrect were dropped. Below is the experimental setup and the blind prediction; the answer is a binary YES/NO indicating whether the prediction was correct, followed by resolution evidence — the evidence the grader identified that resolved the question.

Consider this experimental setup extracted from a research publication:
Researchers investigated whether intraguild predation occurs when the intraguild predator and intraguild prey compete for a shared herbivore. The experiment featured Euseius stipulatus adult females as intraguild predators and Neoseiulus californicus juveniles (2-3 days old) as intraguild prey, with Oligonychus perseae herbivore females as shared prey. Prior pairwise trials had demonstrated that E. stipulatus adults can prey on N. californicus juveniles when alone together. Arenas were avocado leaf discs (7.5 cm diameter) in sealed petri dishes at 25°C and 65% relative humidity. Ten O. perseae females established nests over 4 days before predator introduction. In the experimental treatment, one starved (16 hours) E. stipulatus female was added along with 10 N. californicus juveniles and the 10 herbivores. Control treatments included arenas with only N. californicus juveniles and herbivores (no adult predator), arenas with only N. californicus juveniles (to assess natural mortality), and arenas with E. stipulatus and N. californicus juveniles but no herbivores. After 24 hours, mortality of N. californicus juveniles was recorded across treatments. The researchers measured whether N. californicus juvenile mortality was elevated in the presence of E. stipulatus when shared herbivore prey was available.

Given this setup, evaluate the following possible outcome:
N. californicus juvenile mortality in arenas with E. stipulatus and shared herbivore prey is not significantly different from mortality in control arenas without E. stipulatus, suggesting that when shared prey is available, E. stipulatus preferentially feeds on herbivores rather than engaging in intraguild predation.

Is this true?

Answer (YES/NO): NO